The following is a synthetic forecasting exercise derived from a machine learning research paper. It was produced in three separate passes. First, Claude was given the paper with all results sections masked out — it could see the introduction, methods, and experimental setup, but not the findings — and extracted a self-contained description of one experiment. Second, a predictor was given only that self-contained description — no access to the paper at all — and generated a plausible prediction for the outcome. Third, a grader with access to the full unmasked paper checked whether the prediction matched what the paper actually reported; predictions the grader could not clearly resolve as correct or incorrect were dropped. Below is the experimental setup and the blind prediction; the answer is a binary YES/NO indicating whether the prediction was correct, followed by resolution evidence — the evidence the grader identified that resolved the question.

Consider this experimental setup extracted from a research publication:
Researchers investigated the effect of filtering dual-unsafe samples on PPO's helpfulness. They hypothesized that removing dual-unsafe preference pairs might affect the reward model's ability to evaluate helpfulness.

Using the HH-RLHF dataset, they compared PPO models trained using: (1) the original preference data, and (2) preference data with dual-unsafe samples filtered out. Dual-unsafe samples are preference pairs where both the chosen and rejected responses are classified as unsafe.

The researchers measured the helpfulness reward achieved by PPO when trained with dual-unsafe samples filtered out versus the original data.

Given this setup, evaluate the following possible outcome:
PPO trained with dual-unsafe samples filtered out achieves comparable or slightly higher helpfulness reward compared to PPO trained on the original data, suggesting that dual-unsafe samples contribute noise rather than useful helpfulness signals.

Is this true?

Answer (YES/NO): NO